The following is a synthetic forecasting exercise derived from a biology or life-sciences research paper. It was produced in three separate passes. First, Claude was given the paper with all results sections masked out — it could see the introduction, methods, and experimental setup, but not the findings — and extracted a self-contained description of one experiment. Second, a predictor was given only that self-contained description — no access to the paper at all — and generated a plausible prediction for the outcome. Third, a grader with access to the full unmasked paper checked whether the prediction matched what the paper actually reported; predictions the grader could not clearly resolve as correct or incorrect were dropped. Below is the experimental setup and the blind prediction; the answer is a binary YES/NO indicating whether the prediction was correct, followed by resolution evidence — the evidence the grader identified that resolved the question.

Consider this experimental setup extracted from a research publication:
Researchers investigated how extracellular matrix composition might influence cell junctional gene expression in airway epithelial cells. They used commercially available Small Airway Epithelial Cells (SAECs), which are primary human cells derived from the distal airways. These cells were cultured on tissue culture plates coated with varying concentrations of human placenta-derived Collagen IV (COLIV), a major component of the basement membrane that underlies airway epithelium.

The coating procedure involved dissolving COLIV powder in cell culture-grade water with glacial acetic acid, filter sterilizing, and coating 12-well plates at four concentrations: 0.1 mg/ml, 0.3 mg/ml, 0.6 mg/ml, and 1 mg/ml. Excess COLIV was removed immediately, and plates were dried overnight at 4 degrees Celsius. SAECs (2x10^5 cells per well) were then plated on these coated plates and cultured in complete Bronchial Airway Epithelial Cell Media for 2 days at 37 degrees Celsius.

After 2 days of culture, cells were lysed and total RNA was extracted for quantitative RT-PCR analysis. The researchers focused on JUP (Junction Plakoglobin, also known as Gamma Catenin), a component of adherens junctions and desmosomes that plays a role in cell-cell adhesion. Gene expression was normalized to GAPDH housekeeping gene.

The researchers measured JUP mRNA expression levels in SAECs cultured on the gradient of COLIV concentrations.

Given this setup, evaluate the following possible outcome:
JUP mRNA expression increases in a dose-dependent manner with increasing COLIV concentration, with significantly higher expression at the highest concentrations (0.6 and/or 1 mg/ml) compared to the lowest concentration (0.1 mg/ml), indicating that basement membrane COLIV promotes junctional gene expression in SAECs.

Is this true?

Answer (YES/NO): NO